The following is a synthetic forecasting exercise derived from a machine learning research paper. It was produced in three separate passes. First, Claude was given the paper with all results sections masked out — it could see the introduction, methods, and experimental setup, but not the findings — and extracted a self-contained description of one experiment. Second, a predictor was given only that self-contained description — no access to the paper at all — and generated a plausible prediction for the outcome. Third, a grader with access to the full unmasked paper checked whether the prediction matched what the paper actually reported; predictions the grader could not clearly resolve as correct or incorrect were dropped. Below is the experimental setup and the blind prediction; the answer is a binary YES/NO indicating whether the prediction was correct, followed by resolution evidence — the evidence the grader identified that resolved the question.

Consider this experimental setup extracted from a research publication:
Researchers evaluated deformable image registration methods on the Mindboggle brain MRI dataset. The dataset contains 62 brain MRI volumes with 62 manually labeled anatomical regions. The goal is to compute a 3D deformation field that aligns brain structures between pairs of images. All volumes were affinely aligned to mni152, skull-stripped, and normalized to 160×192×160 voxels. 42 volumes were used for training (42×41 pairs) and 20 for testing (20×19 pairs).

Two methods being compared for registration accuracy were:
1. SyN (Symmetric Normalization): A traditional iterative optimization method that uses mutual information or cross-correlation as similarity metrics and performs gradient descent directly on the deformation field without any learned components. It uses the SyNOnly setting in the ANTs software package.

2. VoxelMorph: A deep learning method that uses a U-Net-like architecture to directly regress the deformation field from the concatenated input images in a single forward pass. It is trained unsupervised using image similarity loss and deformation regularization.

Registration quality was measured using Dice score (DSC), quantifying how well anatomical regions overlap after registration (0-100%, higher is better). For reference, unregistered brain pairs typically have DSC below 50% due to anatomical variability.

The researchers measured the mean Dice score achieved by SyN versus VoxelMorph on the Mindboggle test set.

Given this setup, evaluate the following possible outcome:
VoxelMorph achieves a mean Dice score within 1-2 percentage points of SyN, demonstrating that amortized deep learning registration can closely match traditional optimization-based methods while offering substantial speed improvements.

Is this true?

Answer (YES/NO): YES